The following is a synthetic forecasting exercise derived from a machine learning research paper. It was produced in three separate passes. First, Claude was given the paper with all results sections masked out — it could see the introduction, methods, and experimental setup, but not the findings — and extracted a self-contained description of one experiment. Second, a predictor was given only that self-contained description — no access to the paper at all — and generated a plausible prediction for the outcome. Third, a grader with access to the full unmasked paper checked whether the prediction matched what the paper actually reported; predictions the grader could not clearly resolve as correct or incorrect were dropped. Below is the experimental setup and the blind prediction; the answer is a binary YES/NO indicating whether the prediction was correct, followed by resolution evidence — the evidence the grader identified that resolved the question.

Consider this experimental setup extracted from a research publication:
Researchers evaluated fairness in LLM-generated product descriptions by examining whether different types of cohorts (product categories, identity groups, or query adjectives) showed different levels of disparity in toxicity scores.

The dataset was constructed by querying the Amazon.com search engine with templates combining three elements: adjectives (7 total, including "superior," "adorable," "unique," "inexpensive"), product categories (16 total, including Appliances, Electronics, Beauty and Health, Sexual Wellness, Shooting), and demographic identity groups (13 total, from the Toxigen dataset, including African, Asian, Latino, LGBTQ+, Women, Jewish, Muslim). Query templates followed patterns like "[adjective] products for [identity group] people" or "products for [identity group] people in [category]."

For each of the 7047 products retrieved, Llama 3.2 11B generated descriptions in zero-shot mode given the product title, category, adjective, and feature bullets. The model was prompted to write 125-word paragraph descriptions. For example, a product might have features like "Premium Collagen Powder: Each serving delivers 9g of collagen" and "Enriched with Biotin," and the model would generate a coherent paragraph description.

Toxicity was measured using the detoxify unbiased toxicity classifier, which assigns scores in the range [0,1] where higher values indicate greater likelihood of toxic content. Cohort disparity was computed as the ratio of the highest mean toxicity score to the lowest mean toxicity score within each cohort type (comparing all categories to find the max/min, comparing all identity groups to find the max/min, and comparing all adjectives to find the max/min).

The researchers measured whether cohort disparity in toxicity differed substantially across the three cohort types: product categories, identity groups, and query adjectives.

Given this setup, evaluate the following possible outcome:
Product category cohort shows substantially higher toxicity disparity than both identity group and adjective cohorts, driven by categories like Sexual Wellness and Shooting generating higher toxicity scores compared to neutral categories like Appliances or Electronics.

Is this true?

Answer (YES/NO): YES